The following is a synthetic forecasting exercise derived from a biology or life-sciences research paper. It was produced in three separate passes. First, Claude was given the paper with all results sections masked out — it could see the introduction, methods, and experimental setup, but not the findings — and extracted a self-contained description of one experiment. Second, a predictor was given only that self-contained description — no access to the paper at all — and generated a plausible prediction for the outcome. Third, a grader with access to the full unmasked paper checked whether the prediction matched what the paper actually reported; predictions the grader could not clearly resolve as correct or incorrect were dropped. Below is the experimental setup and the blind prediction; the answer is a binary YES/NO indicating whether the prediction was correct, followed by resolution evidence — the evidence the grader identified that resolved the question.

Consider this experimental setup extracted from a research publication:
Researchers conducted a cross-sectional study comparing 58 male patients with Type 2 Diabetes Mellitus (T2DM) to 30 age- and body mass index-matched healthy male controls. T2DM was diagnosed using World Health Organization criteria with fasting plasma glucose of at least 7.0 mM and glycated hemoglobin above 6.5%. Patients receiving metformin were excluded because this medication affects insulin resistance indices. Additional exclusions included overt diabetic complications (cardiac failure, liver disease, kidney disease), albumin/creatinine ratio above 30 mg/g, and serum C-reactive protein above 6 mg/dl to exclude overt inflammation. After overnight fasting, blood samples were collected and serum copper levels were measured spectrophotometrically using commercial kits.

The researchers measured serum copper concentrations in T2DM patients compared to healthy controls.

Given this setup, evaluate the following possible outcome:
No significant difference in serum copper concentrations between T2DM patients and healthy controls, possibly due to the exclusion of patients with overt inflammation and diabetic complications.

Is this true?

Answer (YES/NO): NO